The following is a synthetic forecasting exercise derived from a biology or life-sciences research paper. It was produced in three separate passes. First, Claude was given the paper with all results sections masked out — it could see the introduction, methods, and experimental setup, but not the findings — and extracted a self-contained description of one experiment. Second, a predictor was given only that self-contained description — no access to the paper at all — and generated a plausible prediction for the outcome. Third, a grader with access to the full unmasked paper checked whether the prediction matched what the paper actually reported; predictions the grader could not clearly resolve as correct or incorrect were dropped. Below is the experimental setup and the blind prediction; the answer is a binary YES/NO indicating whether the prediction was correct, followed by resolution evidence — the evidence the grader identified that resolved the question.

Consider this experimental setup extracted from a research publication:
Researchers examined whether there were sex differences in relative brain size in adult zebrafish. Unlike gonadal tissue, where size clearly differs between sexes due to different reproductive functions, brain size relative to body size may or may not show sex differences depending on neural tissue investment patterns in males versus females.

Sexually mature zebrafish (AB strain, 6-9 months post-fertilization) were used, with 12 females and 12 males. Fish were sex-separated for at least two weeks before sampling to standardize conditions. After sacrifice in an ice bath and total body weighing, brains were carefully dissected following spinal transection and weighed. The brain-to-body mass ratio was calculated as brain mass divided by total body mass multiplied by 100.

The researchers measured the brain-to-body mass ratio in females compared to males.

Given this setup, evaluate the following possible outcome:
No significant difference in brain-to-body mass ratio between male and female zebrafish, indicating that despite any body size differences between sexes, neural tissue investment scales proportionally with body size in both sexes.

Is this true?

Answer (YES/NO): NO